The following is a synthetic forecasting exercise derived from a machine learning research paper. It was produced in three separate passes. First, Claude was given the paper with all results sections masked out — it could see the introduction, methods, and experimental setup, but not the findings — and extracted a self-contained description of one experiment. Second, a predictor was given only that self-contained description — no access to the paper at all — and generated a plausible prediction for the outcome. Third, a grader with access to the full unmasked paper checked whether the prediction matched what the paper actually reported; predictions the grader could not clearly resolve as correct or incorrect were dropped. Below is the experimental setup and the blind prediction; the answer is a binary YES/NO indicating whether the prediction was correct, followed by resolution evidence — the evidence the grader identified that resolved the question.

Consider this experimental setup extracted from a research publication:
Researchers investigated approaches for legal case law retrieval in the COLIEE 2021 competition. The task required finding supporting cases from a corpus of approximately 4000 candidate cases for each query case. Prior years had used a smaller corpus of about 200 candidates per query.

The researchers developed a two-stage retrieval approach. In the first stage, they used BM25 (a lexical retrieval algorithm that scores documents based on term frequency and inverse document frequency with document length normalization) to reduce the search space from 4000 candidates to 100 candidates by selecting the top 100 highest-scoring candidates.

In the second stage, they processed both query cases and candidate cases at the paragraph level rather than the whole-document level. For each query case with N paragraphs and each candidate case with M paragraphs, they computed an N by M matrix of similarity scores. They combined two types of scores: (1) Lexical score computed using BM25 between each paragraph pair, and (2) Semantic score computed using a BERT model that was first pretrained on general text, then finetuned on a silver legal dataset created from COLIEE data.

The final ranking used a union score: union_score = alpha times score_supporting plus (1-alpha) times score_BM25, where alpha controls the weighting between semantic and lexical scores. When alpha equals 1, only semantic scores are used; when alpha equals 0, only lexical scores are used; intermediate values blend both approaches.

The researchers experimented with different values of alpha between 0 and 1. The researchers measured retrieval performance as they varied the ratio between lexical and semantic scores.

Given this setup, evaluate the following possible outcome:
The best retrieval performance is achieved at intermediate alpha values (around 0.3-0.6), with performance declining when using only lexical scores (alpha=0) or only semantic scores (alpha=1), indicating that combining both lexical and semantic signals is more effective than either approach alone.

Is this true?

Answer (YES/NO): NO